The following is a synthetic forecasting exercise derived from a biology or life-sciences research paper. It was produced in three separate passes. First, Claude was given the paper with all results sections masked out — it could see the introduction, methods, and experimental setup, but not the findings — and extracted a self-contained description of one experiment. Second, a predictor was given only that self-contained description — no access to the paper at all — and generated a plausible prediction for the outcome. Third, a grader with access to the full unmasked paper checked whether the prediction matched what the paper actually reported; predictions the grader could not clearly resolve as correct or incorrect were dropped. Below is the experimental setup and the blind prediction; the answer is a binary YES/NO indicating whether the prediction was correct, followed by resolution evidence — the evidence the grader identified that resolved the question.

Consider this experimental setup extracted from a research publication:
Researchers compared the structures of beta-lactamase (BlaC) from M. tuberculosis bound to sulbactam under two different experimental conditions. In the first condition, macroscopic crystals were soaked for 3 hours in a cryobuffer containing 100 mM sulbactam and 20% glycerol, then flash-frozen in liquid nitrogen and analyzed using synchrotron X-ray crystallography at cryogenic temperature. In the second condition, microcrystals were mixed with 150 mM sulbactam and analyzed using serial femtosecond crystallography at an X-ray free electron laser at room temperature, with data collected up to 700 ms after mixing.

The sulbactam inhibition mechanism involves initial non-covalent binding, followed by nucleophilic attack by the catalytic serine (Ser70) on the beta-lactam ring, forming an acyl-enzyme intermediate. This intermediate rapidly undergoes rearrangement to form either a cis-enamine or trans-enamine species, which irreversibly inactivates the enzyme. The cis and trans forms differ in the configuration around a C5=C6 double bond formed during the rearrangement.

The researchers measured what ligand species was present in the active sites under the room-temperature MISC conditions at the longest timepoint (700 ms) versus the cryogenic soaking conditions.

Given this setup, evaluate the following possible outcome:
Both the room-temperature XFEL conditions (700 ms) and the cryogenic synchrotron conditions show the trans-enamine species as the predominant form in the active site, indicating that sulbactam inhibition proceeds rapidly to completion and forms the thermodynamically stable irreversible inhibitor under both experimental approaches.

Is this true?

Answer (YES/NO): YES